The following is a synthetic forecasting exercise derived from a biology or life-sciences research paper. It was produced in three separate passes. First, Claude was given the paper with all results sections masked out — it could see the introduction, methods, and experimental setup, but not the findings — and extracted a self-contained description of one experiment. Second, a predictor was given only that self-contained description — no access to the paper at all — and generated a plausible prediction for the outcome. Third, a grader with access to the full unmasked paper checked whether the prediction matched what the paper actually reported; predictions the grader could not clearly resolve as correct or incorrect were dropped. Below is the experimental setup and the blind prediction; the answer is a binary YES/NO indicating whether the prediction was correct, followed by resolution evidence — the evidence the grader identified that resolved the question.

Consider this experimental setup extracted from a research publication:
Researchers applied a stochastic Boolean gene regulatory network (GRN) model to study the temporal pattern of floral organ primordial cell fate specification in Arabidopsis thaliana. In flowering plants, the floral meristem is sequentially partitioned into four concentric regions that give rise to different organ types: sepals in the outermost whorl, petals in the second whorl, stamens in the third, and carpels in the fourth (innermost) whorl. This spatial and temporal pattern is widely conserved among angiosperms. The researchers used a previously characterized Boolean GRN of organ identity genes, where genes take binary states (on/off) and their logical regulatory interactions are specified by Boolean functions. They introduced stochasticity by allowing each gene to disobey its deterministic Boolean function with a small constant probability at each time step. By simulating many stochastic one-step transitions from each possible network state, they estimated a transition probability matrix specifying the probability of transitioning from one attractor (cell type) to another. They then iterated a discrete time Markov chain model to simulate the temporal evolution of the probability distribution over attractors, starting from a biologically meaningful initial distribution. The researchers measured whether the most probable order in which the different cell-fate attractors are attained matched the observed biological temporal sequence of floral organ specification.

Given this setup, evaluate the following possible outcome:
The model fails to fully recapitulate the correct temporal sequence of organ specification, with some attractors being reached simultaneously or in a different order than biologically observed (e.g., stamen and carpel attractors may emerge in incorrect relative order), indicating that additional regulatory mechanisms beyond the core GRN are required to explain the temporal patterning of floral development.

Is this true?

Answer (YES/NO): NO